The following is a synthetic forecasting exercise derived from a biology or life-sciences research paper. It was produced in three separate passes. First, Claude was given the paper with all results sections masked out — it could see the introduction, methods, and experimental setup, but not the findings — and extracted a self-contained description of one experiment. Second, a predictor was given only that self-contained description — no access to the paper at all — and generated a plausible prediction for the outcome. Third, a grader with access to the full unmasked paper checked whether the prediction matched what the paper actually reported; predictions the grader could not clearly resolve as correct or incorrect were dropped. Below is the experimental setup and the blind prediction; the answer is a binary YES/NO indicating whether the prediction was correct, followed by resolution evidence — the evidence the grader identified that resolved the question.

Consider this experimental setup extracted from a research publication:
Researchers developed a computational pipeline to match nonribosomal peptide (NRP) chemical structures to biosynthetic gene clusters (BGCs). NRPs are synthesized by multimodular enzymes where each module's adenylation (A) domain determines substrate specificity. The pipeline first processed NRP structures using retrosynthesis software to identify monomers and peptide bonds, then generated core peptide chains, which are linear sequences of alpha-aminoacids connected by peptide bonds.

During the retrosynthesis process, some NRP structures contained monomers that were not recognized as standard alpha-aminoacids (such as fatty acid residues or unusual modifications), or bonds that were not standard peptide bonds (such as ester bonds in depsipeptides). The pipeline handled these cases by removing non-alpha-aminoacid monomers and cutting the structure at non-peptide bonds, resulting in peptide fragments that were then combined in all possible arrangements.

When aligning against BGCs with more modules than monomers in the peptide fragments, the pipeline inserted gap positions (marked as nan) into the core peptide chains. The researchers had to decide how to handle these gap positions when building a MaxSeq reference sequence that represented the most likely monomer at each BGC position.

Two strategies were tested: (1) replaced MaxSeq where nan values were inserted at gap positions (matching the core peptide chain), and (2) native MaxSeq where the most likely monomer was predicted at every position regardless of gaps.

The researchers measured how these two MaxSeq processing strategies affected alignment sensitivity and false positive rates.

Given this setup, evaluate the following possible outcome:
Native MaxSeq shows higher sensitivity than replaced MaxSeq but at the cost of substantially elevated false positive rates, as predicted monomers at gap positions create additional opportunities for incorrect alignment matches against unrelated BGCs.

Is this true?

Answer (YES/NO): NO